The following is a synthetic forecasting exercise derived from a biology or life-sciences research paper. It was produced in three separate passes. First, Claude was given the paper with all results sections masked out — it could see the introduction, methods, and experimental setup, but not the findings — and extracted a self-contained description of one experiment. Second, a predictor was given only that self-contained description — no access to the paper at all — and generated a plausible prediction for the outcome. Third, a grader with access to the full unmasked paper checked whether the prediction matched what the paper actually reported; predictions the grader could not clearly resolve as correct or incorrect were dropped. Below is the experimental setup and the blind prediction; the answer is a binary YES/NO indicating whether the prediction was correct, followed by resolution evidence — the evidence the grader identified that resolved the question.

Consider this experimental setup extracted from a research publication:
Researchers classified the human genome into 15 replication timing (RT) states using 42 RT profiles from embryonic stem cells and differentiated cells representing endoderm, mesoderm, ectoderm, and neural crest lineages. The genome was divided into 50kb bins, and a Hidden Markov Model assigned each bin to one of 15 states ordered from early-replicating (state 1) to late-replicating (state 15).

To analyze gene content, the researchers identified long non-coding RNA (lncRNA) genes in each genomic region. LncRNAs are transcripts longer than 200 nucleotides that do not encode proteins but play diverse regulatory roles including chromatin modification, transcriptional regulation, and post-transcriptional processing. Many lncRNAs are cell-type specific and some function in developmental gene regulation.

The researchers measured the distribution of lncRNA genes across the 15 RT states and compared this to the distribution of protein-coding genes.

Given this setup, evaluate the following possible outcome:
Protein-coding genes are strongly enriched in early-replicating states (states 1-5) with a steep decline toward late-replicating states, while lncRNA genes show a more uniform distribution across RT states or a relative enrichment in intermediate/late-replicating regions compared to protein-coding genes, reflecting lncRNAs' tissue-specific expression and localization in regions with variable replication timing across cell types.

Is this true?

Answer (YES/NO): YES